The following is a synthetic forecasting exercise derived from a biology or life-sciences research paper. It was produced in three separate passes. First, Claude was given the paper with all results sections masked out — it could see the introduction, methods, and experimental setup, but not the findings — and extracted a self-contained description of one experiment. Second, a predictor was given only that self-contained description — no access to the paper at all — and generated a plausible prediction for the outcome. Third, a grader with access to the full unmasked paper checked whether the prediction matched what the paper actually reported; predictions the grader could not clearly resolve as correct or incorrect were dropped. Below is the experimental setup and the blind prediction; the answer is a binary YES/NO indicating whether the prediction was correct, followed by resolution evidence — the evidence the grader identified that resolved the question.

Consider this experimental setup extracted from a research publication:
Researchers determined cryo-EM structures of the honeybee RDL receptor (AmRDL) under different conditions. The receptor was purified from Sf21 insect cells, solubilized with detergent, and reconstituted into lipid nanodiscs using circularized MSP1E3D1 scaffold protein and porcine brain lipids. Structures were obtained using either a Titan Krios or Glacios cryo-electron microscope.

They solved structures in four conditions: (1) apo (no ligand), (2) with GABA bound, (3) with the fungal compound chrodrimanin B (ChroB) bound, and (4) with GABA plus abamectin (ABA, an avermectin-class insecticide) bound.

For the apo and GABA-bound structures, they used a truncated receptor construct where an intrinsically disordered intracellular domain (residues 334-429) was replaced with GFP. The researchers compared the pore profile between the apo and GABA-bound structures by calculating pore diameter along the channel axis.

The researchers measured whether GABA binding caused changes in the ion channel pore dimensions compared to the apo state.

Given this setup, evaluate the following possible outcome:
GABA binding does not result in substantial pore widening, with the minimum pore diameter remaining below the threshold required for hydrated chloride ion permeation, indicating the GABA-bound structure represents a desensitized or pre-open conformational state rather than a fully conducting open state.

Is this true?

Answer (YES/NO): YES